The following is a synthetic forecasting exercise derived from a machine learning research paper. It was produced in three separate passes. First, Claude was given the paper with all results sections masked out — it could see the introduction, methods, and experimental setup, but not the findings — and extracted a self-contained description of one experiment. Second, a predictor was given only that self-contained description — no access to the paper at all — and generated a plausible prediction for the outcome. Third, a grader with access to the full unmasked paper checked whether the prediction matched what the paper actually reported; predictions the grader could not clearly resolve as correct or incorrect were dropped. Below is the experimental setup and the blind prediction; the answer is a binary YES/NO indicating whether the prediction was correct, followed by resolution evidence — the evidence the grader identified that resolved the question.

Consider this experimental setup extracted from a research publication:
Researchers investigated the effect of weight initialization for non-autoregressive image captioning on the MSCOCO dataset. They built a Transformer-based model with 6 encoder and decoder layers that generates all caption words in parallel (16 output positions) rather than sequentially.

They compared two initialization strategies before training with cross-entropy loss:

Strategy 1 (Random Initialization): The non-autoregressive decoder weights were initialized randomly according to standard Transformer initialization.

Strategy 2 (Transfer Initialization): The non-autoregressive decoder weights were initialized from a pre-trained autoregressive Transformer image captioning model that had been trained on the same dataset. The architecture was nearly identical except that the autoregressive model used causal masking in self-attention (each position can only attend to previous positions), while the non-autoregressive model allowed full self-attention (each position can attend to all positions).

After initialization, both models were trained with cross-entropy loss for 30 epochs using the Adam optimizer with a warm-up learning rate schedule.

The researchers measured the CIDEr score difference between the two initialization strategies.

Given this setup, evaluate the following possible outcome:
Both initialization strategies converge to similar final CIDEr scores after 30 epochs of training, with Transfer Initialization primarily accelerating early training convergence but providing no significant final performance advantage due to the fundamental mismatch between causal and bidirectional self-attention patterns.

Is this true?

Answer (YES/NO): NO